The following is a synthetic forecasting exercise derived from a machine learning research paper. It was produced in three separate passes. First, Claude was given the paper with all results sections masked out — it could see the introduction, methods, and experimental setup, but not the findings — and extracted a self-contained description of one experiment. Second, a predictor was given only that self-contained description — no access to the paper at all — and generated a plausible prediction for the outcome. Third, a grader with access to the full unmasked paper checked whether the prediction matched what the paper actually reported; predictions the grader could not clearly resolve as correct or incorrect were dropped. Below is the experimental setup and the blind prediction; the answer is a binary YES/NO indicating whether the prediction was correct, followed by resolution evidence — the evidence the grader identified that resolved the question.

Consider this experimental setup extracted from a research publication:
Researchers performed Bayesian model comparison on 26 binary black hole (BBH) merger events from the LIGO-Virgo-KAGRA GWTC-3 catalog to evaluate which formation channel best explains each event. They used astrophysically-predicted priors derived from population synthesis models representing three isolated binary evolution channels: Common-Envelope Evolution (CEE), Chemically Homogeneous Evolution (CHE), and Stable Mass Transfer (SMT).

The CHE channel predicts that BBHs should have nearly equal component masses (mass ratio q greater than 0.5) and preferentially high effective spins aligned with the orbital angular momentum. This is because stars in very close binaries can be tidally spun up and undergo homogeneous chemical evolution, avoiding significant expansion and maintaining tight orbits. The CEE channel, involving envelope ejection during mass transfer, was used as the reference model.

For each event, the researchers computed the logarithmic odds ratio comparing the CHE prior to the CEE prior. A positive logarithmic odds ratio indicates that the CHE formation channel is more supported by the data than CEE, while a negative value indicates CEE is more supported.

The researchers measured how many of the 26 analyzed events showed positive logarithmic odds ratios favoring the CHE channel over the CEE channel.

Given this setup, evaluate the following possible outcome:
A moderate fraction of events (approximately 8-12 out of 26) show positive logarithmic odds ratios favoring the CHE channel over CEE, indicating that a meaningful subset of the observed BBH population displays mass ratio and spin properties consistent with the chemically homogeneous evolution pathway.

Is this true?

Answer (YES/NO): NO